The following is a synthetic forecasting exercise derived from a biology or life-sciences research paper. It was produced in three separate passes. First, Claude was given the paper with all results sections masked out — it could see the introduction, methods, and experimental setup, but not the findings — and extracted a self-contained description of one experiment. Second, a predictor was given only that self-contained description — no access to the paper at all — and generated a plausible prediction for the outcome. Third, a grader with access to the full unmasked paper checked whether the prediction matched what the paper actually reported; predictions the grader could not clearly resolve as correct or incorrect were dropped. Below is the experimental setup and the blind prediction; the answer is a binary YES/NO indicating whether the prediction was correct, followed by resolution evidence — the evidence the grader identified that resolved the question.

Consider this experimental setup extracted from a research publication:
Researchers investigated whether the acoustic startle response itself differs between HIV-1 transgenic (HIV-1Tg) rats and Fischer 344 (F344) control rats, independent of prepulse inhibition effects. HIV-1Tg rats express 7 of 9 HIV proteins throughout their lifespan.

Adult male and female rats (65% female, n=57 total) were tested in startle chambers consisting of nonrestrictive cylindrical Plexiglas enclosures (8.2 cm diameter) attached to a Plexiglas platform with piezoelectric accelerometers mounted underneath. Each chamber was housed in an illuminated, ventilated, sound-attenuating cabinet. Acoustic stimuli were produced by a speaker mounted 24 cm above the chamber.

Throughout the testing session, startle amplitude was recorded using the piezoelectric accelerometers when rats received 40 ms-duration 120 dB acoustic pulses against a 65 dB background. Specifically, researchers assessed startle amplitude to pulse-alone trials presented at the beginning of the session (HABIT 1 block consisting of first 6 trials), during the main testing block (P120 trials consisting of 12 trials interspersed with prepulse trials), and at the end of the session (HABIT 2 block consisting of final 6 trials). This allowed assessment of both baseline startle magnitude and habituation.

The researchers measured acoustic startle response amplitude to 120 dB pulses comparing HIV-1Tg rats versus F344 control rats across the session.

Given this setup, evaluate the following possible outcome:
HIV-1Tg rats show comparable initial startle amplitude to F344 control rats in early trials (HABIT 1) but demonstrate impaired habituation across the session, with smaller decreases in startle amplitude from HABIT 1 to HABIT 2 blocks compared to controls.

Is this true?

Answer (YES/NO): NO